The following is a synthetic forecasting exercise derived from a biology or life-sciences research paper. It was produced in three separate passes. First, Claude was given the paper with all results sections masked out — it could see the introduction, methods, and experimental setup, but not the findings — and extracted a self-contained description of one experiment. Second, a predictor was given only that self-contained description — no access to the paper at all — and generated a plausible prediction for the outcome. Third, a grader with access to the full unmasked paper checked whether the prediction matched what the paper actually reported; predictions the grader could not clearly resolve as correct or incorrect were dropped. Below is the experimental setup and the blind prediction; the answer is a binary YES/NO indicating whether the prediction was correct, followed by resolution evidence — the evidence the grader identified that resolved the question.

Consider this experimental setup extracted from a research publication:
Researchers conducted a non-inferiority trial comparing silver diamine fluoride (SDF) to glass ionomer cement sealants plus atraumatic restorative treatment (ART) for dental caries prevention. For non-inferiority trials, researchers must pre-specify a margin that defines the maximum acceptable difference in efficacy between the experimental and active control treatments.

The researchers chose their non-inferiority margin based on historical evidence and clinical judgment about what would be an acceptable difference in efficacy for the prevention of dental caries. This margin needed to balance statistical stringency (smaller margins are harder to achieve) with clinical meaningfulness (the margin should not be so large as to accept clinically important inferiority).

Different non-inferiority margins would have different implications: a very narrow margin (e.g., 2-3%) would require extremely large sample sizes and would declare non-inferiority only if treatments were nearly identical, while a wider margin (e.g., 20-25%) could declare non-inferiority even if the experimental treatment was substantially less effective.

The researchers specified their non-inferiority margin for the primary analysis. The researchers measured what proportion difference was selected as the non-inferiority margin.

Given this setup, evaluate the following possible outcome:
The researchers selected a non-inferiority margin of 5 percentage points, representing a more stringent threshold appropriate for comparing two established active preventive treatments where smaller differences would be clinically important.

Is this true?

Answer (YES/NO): NO